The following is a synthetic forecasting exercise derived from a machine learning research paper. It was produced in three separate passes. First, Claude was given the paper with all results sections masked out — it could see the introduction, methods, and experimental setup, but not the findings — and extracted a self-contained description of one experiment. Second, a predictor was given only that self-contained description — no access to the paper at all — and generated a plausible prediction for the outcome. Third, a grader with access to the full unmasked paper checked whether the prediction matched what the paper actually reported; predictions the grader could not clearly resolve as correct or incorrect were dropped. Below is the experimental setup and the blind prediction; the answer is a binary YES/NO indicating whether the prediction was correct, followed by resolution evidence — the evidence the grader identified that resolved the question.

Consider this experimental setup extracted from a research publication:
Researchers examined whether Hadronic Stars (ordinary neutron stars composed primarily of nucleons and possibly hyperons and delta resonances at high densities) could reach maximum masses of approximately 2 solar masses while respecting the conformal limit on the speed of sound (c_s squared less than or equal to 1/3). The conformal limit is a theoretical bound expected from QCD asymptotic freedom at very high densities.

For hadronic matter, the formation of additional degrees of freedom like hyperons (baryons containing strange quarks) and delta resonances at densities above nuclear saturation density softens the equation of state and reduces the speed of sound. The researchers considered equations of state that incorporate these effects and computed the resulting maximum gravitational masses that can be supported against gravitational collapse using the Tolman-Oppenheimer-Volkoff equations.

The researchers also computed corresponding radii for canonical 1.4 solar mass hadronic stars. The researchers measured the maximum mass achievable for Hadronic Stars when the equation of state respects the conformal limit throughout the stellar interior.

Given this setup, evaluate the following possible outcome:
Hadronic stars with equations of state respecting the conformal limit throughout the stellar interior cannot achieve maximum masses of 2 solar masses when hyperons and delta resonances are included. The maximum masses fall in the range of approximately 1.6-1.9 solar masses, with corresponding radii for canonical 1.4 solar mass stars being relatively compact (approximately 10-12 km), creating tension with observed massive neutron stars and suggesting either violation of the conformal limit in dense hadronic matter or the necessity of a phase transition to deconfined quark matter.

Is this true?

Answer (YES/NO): NO